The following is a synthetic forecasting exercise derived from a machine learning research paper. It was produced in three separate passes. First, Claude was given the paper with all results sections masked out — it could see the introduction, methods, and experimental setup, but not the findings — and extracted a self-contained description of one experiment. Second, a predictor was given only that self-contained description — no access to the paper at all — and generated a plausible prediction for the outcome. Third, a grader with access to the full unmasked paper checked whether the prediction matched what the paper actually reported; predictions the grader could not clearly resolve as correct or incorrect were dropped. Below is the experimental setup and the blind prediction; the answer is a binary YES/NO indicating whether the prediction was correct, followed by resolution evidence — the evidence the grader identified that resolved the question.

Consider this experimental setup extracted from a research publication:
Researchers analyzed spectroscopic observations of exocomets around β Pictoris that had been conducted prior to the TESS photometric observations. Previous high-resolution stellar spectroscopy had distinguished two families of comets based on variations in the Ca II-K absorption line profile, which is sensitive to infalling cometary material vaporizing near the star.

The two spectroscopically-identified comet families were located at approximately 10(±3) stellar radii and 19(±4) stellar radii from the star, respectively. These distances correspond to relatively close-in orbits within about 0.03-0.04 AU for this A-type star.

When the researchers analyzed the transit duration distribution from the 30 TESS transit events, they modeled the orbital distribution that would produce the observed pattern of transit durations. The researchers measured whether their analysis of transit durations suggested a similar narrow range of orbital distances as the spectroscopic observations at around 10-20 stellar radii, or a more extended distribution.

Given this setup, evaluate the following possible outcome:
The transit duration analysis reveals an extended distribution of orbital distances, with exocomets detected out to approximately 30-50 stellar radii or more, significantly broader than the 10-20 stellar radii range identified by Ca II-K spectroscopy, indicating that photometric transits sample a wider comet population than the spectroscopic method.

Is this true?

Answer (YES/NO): YES